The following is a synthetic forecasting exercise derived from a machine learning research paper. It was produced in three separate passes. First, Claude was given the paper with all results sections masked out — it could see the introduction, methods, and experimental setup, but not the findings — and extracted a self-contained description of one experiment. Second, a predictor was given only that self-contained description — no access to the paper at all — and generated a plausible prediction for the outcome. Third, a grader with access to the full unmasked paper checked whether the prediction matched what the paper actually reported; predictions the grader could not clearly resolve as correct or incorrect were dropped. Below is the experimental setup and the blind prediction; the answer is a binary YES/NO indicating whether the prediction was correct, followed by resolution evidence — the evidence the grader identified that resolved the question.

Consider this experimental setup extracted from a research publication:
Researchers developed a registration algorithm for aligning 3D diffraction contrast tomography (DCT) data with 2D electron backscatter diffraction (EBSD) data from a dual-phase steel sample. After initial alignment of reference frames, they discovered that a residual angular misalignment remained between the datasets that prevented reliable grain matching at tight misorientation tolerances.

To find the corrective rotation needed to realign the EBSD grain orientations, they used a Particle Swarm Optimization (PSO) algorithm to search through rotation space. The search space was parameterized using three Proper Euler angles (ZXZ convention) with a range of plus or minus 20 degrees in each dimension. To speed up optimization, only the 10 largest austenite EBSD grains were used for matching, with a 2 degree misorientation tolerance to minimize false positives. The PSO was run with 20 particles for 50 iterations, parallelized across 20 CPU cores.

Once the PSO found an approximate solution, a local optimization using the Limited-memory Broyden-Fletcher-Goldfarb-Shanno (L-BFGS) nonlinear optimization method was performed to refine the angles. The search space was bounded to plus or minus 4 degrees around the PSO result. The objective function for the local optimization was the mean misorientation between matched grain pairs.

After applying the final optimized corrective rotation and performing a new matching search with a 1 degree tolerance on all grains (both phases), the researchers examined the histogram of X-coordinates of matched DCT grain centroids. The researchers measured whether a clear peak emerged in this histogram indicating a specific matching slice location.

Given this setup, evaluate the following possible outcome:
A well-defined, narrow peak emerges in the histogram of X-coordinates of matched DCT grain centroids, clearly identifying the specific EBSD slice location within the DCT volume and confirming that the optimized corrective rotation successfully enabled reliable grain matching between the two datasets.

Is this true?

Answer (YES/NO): YES